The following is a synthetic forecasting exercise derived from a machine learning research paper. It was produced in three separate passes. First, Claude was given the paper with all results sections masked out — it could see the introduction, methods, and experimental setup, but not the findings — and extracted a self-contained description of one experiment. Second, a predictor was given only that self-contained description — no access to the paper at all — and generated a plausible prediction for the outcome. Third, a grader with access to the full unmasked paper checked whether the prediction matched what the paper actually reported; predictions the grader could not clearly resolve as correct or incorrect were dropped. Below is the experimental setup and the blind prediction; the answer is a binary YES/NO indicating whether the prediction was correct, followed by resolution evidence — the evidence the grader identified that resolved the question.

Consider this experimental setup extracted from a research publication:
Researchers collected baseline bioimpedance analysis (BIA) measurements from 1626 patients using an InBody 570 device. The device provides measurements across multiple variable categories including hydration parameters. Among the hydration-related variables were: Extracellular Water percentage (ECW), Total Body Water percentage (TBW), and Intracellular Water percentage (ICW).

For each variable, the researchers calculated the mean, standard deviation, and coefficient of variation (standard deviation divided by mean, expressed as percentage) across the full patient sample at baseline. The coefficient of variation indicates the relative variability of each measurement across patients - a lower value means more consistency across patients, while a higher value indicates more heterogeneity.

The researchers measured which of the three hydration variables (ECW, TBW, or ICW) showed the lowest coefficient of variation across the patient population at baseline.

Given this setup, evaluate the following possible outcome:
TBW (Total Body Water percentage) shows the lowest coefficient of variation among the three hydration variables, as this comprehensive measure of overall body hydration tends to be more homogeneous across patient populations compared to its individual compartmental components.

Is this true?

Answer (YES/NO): NO